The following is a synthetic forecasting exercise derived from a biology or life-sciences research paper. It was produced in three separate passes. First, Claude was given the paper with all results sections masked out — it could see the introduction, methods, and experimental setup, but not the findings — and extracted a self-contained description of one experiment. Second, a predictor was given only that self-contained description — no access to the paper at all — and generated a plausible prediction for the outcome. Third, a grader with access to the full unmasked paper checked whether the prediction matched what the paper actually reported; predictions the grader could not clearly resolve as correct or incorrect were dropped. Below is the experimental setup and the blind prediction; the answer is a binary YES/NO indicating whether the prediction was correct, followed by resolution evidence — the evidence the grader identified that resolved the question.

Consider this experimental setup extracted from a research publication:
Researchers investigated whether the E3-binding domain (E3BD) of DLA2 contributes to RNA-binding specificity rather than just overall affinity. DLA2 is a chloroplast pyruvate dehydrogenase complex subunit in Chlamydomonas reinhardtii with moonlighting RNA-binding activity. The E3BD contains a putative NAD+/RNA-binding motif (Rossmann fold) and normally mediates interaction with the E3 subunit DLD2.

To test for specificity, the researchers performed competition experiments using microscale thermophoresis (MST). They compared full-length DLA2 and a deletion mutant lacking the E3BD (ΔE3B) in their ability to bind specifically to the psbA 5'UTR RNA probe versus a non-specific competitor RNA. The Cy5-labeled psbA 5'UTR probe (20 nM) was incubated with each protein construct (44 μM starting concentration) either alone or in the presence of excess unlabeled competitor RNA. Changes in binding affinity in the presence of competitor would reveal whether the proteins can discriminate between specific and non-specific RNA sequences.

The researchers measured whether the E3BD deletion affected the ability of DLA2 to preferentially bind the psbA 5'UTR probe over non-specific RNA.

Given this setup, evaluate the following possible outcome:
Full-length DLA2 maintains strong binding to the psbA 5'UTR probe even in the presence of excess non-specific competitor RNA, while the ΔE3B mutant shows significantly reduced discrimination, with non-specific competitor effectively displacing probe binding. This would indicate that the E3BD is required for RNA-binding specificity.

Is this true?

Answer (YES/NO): NO